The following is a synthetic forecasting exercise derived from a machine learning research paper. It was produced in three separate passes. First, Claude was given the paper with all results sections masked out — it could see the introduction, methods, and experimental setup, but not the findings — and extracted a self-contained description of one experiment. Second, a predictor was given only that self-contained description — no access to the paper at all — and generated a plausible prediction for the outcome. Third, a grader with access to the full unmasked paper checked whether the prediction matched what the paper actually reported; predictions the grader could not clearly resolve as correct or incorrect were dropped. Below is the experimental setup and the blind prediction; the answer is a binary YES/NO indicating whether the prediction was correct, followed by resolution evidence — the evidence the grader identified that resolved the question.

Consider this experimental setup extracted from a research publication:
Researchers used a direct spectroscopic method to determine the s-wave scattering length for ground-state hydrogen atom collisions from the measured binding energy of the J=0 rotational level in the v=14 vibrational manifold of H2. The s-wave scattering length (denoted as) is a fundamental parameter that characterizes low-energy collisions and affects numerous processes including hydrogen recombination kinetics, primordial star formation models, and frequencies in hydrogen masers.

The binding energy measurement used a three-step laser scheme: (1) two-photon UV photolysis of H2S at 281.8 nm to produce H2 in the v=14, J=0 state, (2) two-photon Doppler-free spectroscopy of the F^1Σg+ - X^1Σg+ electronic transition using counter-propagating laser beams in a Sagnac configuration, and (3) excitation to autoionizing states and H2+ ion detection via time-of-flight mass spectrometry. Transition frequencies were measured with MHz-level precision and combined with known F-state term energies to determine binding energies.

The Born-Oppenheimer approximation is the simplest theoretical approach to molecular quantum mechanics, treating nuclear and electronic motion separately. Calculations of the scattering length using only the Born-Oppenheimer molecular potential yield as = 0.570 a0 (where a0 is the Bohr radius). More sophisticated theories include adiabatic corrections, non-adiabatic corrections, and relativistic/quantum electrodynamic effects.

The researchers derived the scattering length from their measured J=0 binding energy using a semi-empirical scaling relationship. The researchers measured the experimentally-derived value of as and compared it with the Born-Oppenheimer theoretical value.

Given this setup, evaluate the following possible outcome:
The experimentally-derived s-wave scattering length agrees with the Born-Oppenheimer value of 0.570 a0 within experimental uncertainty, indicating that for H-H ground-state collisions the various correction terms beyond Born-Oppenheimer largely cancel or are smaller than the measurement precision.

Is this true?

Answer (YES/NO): NO